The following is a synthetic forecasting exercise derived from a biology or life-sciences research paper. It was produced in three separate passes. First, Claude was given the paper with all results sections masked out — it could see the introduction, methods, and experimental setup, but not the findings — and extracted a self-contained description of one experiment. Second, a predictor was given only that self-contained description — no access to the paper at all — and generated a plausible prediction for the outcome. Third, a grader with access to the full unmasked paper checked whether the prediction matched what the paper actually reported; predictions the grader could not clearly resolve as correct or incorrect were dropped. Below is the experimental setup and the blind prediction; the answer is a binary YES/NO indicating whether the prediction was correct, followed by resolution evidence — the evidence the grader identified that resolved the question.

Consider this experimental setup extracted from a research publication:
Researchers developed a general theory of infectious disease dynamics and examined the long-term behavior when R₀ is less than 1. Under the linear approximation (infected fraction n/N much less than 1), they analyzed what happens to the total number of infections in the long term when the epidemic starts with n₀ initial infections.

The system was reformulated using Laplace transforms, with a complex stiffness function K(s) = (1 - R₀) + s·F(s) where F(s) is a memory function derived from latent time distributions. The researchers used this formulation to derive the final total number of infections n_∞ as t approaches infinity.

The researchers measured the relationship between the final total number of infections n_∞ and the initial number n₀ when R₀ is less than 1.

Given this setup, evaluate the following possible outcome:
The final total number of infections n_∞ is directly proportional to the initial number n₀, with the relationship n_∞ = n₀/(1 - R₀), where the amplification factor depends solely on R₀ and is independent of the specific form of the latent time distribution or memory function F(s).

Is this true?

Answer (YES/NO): YES